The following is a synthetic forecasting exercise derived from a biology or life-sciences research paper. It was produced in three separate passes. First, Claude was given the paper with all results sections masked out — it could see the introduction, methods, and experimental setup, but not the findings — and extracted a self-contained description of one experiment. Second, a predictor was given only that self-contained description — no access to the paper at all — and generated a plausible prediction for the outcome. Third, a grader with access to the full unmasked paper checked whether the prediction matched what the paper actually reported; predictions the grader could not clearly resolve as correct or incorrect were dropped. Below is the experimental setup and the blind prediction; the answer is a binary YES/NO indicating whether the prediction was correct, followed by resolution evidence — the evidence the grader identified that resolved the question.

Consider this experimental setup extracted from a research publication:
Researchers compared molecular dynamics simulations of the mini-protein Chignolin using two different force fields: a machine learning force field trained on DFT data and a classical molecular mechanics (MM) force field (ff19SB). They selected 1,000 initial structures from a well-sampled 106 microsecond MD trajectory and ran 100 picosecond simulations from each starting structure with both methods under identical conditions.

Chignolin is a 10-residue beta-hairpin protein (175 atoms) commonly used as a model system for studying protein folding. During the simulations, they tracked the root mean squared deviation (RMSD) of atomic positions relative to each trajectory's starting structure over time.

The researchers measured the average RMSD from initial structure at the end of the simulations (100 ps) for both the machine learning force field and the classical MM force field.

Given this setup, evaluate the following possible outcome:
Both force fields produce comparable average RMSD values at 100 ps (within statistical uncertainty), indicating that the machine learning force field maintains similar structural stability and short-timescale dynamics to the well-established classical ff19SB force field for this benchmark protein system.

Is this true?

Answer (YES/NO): NO